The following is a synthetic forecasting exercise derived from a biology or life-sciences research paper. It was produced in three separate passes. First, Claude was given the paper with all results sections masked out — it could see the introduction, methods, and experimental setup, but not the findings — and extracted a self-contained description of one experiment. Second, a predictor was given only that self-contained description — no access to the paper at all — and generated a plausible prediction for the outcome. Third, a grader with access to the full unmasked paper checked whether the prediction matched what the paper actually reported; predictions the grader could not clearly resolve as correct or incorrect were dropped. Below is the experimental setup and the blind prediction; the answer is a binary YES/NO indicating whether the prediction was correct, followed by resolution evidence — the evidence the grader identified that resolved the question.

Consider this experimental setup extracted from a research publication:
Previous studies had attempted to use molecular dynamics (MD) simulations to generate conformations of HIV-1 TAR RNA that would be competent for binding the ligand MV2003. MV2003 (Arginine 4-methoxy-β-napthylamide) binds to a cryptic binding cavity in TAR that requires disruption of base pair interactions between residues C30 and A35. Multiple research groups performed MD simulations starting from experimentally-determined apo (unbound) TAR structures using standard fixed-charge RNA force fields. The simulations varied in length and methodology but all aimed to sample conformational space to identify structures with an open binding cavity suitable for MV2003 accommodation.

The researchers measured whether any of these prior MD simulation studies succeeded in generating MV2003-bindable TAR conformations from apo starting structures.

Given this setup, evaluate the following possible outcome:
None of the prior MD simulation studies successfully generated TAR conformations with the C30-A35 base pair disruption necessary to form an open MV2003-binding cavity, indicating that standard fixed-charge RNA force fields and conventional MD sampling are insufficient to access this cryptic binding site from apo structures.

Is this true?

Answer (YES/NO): YES